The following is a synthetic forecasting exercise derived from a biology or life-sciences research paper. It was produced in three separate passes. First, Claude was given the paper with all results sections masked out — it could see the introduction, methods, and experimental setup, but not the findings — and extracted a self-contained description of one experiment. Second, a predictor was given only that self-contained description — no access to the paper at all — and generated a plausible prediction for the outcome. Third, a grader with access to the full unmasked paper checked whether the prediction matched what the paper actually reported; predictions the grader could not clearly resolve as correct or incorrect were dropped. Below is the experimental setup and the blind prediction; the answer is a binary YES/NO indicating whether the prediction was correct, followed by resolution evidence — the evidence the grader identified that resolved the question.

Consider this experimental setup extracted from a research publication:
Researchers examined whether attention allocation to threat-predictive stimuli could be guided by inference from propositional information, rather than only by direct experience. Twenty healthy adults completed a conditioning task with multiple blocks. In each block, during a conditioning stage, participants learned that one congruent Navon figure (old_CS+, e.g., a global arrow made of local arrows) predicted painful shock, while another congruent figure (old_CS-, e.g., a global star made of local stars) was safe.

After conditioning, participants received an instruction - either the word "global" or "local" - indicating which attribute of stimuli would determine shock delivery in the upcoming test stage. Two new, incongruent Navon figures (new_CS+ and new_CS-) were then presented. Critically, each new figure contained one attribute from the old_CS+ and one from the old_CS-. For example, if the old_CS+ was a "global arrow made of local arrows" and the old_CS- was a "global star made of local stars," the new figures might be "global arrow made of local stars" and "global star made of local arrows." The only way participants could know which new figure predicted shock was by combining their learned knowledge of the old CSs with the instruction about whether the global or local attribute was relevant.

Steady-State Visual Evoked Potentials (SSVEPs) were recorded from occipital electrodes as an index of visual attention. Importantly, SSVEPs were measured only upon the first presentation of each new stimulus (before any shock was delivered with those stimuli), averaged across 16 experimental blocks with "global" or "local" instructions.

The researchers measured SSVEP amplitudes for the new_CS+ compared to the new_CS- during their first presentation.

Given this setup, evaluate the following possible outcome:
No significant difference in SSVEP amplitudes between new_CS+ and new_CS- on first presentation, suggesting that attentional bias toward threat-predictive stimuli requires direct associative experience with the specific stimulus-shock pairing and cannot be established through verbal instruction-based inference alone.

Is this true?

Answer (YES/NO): NO